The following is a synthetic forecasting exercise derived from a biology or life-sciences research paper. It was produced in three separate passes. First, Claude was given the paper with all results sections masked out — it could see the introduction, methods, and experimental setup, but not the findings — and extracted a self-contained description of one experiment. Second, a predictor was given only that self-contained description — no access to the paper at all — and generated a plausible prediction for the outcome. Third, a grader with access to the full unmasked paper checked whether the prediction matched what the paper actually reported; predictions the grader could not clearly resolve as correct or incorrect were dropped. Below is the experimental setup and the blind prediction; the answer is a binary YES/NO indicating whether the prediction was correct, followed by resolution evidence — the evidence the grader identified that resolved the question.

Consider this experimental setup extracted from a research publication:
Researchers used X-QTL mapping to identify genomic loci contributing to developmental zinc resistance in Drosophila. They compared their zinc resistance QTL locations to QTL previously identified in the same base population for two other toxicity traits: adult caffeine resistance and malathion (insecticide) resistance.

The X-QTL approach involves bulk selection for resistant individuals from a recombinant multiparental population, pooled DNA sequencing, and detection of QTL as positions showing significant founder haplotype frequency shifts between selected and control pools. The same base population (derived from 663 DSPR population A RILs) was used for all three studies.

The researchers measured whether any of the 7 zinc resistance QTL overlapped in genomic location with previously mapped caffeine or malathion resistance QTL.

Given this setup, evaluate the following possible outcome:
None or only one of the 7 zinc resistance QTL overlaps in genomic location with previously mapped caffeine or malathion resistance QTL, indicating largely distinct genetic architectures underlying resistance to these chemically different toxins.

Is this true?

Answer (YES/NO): YES